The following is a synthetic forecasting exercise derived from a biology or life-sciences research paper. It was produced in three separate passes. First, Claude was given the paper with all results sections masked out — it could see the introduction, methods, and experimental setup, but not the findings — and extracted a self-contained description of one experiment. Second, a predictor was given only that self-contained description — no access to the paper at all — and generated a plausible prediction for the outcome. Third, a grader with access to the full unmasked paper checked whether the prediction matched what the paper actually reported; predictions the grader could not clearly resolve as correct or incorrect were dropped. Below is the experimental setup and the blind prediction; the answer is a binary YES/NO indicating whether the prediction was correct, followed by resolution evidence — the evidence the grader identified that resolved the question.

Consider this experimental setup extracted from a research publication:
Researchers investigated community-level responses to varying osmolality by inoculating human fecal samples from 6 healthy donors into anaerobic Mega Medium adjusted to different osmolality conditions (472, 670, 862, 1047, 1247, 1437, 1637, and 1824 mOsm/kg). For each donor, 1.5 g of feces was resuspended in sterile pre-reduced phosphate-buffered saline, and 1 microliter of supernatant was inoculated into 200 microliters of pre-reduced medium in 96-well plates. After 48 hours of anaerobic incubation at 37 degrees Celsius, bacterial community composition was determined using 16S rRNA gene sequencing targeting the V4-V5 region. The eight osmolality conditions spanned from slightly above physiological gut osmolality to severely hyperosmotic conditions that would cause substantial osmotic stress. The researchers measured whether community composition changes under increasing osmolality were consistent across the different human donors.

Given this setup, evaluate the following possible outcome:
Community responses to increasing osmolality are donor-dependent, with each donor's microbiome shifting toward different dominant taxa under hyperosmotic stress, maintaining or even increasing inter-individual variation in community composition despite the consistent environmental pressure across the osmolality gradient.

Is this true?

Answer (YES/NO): NO